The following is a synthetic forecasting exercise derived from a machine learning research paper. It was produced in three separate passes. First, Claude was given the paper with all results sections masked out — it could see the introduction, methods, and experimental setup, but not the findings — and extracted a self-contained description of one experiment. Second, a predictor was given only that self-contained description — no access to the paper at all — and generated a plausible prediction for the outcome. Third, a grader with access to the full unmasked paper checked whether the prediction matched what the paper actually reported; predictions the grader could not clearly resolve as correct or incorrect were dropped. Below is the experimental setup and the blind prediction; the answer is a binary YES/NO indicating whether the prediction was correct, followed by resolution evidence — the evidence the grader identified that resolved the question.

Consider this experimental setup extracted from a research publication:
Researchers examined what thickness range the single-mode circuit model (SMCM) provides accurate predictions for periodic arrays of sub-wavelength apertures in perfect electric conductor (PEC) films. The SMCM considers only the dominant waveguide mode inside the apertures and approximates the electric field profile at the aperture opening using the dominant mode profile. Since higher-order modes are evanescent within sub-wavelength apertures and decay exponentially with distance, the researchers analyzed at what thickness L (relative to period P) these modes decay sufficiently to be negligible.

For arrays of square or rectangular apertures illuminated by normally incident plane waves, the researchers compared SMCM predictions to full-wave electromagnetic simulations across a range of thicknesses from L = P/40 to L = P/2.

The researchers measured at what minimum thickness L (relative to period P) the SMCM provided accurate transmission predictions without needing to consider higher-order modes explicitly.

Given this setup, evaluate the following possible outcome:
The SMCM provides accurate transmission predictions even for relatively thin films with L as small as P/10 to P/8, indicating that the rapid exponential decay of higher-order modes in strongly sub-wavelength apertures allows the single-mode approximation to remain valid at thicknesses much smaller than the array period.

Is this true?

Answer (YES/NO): NO